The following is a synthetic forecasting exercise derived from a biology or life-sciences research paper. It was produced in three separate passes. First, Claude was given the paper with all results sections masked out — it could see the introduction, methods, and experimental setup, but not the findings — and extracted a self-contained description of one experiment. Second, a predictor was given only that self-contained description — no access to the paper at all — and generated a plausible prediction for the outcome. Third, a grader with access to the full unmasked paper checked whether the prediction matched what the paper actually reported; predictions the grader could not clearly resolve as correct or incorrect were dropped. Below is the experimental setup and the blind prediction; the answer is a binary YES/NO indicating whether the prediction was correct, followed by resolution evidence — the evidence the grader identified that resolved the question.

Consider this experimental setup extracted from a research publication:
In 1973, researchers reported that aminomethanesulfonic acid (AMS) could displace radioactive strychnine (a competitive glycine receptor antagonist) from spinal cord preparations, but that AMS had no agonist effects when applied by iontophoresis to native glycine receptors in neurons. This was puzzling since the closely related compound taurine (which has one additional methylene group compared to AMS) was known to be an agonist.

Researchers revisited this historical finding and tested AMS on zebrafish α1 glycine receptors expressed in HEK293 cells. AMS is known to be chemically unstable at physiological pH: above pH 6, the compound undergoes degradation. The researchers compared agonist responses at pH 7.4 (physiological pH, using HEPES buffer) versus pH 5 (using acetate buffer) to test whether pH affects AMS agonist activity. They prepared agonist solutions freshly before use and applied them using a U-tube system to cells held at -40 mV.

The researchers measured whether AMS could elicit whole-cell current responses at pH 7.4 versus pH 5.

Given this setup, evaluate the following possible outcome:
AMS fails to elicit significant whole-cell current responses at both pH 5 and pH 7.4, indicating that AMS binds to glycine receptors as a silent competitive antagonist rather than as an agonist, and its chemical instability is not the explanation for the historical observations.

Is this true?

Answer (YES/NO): NO